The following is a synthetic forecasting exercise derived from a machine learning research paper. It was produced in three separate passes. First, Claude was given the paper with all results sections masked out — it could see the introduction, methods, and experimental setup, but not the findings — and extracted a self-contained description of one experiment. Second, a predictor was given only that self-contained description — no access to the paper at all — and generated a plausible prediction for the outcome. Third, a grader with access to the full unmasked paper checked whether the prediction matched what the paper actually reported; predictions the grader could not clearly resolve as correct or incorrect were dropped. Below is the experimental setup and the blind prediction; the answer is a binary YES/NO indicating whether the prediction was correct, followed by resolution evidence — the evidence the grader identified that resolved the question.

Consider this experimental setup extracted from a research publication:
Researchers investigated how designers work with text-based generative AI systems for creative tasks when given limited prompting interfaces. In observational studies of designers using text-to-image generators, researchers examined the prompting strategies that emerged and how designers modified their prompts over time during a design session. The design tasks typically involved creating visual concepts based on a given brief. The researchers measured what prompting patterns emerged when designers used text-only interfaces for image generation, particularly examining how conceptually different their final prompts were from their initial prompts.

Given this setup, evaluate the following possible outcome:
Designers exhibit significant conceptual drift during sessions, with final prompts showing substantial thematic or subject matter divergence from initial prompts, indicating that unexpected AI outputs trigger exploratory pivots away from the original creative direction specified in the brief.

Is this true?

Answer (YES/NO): NO